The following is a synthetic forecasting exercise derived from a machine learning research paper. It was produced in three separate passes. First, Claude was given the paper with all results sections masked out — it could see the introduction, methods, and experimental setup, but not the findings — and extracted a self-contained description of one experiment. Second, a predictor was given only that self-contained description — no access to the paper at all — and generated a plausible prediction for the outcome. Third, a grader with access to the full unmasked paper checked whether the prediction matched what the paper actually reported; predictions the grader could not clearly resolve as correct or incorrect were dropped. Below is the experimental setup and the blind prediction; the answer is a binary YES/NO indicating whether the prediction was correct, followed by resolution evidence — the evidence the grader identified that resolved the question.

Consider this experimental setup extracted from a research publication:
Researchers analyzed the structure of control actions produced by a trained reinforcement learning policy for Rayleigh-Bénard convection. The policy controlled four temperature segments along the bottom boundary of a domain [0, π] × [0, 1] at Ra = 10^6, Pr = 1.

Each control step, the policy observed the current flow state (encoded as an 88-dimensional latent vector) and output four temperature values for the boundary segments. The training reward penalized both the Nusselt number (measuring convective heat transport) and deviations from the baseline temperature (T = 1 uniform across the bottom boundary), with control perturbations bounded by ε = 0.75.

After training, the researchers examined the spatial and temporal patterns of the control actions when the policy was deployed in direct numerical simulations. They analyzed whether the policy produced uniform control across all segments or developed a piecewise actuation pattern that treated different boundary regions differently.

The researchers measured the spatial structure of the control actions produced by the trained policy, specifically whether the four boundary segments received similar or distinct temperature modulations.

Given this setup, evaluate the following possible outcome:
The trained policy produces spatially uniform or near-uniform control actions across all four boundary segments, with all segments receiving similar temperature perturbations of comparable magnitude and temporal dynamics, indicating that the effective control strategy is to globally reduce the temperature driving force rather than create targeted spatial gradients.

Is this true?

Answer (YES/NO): NO